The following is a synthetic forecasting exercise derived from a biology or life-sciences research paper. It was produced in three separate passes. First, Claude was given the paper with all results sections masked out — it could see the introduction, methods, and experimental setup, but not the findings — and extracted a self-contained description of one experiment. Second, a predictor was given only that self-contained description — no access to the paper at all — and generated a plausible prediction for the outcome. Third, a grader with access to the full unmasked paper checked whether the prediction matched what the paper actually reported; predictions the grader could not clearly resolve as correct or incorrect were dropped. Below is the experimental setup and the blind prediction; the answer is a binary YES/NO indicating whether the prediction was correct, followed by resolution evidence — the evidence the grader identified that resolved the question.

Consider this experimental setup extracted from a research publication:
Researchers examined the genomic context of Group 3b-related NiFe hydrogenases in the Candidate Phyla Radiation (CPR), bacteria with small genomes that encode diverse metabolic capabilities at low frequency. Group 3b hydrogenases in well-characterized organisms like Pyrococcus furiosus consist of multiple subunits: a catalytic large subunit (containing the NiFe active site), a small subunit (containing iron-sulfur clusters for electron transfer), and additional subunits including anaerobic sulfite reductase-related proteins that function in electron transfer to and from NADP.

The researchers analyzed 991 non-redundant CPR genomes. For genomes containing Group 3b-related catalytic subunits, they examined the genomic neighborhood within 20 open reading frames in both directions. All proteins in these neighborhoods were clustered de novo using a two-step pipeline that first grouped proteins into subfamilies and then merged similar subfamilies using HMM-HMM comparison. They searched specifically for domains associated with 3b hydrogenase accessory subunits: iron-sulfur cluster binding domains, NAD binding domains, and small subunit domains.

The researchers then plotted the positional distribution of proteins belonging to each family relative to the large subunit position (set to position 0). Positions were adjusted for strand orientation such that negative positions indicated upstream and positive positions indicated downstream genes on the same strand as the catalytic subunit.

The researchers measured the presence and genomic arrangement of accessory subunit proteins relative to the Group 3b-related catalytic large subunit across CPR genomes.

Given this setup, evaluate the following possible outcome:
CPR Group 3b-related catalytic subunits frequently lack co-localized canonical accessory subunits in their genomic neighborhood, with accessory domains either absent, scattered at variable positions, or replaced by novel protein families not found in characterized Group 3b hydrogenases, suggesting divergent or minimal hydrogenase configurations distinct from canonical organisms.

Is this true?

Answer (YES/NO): YES